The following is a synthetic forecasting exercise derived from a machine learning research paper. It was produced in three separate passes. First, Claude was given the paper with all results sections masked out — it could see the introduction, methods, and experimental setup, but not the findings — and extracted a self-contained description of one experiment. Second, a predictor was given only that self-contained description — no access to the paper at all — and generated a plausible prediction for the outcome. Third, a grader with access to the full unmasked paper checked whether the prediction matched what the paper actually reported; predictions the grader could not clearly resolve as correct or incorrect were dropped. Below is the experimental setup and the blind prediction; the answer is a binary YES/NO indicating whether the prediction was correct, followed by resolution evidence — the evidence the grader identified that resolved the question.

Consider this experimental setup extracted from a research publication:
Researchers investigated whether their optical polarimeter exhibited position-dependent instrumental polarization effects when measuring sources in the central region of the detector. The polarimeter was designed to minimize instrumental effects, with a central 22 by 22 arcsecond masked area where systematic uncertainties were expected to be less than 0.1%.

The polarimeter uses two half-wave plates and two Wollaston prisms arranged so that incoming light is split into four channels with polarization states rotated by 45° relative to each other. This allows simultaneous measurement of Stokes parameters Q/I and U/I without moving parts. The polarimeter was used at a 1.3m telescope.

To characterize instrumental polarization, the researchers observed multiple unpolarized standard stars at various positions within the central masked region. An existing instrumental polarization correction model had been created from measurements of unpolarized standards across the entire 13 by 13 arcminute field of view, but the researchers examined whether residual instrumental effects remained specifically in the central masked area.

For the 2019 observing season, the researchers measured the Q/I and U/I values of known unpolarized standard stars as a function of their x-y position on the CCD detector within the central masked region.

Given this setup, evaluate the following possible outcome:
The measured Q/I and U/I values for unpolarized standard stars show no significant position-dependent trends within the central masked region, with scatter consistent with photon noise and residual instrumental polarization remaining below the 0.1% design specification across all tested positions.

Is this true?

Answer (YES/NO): NO